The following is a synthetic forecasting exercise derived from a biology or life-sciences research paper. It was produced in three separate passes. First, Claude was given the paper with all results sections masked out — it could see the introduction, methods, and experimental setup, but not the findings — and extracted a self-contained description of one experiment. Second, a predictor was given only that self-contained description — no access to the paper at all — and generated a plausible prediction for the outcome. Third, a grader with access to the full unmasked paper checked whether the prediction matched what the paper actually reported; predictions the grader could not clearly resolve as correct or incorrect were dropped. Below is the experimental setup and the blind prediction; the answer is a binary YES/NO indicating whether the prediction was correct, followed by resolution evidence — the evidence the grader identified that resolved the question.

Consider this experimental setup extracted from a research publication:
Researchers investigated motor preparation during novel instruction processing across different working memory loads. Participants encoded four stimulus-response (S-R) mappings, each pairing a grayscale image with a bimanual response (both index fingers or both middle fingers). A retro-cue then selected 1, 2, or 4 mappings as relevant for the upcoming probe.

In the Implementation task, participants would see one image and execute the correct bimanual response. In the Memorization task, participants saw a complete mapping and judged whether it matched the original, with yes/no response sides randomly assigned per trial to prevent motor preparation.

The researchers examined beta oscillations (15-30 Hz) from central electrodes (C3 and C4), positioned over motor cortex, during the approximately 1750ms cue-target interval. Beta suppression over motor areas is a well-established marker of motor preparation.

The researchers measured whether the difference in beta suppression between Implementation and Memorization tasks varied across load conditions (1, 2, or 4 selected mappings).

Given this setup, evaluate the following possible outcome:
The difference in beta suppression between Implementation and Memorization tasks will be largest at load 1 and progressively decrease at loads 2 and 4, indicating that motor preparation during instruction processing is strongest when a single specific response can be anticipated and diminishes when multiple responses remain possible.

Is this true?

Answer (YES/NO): NO